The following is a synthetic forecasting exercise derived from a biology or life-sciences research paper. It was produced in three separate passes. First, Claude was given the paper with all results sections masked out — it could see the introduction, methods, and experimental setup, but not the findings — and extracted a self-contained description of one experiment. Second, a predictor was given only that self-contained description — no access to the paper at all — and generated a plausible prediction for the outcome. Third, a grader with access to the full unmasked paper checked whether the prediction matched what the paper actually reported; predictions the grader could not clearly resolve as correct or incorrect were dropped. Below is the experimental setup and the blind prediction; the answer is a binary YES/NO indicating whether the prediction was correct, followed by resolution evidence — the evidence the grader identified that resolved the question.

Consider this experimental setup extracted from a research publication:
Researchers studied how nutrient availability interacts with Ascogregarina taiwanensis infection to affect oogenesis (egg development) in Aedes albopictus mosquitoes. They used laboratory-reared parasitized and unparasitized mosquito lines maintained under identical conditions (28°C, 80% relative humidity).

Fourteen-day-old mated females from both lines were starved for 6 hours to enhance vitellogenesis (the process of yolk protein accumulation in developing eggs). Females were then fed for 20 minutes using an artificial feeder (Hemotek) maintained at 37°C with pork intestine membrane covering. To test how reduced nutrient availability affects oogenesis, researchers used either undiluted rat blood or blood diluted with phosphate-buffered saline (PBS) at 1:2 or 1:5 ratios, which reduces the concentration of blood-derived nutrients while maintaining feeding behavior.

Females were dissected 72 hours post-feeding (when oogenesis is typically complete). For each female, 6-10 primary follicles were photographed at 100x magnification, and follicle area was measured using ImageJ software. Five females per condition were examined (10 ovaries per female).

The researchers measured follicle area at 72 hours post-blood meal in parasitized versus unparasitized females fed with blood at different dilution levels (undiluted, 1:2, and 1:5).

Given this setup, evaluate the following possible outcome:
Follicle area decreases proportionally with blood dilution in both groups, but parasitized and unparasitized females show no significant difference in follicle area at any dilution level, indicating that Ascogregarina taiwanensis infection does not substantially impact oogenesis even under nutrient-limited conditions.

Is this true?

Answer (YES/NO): NO